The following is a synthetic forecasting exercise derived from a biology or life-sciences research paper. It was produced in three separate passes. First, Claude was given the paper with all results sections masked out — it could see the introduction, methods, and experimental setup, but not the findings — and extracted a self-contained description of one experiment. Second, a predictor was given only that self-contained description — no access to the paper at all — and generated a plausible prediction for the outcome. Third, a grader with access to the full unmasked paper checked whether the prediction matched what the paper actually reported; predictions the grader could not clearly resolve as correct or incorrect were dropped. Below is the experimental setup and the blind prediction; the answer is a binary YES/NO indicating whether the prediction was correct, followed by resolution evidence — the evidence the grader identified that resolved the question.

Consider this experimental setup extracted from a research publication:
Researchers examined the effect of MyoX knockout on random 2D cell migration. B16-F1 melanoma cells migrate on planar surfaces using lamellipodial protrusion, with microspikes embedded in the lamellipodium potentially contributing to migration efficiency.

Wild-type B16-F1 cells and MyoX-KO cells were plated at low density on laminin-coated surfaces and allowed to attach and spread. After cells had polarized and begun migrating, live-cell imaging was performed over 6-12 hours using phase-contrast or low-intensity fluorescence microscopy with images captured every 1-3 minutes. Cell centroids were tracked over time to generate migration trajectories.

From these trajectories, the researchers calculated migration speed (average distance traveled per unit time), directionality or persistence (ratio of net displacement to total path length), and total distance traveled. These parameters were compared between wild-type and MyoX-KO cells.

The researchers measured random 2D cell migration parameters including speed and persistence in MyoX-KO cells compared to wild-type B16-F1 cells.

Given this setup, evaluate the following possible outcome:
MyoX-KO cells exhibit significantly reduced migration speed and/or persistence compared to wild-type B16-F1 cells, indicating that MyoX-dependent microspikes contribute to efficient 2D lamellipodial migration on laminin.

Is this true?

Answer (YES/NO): YES